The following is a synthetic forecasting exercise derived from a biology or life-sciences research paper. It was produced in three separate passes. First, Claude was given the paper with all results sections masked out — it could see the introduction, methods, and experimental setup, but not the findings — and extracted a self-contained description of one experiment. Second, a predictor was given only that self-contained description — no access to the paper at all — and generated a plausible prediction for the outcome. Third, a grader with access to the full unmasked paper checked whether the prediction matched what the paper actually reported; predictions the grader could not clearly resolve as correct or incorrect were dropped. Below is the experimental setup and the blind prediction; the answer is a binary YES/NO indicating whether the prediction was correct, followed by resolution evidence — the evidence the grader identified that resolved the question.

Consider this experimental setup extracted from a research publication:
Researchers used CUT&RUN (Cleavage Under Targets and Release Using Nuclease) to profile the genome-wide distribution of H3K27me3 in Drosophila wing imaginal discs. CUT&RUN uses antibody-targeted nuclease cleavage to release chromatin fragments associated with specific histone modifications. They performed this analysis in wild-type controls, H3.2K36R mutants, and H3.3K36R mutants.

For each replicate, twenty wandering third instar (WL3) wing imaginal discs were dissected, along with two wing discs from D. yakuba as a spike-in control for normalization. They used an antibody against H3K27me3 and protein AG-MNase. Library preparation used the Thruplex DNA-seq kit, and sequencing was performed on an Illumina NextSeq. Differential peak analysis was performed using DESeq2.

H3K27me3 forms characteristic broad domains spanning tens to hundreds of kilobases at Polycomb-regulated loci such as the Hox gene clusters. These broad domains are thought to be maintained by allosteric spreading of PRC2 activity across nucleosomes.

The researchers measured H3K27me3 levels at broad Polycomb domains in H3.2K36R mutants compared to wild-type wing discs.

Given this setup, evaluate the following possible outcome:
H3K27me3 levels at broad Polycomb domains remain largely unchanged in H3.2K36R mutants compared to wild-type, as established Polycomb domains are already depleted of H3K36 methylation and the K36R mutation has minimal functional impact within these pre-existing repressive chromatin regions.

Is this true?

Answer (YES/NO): NO